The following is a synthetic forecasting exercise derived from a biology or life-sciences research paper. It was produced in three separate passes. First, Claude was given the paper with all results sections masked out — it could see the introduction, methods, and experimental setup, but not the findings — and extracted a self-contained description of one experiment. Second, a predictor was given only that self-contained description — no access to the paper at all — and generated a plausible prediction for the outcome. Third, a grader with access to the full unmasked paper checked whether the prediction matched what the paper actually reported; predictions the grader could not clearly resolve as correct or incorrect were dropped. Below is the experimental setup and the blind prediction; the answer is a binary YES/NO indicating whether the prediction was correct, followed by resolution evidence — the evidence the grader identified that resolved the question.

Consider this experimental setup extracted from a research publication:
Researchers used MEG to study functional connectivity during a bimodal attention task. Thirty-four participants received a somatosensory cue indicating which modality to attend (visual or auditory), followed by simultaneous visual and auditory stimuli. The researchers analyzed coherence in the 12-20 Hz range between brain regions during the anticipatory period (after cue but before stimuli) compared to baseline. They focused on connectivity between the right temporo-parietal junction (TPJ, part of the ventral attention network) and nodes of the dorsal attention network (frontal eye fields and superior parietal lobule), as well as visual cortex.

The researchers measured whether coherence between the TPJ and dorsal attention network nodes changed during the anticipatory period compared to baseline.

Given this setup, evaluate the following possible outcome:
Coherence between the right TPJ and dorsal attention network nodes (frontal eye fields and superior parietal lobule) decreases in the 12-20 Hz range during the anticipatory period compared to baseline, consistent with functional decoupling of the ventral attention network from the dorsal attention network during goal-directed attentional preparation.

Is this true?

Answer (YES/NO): NO